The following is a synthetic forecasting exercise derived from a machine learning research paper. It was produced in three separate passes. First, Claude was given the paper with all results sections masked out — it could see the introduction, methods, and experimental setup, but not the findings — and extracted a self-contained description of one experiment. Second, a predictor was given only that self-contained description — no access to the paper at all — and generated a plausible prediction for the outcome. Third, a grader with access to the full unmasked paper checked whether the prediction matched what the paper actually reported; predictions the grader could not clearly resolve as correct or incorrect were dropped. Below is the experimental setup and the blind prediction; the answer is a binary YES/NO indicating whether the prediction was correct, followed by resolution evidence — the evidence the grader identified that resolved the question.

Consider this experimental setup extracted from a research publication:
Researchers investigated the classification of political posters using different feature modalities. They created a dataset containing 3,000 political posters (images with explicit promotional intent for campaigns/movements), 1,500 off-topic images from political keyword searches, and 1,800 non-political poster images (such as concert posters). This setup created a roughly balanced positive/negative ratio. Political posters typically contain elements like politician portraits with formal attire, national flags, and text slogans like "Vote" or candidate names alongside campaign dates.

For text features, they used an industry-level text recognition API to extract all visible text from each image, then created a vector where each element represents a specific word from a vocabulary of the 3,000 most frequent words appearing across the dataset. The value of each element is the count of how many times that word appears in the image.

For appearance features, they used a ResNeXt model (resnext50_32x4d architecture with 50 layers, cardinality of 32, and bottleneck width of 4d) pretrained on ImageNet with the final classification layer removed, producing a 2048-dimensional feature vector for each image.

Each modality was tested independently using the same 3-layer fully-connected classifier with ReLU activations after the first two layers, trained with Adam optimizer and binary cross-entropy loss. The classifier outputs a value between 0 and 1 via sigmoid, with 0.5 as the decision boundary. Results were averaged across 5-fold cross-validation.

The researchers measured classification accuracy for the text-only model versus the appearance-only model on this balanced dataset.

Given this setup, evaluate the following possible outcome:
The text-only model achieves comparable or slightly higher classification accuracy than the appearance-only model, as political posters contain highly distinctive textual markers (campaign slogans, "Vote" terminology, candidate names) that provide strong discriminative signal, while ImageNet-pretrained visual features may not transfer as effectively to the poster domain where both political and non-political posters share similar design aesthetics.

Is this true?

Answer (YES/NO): YES